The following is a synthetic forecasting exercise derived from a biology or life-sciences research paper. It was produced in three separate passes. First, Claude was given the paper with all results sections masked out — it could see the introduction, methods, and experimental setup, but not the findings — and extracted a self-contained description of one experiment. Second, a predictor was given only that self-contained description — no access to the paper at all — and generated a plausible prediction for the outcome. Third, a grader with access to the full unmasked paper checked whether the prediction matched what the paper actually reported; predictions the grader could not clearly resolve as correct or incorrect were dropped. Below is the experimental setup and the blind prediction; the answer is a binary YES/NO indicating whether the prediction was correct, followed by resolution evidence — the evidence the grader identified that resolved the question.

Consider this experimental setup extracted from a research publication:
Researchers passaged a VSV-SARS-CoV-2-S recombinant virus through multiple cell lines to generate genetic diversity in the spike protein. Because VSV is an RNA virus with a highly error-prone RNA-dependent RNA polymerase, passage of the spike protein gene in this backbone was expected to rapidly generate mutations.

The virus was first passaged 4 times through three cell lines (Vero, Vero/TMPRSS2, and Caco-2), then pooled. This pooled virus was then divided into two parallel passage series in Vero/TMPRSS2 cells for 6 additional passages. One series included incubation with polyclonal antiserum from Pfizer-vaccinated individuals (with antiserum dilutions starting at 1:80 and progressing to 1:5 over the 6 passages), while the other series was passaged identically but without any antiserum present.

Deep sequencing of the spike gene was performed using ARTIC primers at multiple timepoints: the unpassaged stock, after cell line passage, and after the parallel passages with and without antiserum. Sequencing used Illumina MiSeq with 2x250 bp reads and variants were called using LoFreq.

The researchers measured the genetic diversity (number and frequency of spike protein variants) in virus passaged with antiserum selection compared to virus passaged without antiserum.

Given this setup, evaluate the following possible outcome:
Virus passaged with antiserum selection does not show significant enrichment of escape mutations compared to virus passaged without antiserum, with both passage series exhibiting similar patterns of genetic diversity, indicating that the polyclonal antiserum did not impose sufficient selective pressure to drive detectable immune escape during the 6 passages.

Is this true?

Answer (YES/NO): NO